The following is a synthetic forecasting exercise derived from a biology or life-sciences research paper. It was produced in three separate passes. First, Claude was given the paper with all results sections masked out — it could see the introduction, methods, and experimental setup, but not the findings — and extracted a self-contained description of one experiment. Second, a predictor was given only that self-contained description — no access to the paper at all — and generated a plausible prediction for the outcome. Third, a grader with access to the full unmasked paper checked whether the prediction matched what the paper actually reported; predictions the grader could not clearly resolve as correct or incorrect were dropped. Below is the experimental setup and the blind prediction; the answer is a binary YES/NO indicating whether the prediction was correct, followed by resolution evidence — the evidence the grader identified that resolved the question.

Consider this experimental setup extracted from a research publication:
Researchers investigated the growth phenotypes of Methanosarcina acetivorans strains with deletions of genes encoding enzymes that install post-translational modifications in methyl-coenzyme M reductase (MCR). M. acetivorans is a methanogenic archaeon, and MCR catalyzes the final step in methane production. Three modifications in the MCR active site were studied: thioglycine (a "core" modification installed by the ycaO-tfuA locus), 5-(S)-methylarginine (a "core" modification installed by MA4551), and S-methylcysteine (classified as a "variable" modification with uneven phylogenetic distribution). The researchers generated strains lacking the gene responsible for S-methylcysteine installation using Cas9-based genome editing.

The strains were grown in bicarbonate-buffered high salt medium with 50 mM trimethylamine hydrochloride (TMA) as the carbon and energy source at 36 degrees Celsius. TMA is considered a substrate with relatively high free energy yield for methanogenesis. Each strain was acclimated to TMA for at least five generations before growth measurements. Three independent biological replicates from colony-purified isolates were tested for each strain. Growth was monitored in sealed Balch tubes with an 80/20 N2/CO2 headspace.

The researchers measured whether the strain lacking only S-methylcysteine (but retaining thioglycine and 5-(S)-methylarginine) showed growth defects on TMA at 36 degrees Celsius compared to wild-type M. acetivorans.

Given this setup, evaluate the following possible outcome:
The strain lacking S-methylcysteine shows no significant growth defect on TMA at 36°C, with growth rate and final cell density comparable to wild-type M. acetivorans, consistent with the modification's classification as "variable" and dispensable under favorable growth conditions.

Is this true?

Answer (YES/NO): NO